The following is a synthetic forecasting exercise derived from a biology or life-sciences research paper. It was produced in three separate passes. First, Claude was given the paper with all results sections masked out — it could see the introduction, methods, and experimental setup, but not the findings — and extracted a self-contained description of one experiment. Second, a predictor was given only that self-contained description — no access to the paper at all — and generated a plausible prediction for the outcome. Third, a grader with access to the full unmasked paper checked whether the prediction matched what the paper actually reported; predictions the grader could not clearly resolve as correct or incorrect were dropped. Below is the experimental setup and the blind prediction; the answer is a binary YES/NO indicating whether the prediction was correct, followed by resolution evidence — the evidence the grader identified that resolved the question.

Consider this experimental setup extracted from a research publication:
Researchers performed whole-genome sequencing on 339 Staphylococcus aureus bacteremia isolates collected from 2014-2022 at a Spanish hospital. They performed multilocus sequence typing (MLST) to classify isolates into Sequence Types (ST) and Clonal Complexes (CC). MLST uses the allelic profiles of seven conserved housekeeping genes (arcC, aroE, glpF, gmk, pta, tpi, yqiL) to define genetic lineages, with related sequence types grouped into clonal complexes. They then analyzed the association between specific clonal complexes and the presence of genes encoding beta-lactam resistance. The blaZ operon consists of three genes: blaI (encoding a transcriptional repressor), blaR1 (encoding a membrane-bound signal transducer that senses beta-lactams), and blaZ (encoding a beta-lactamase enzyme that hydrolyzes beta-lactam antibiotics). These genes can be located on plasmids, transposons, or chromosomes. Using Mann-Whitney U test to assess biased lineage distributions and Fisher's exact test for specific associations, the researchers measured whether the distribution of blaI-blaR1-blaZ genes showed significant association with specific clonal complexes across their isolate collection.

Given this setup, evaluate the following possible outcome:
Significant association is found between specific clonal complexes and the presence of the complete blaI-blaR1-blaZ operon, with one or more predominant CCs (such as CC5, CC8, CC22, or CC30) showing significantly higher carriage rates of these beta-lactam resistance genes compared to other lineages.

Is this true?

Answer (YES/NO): NO